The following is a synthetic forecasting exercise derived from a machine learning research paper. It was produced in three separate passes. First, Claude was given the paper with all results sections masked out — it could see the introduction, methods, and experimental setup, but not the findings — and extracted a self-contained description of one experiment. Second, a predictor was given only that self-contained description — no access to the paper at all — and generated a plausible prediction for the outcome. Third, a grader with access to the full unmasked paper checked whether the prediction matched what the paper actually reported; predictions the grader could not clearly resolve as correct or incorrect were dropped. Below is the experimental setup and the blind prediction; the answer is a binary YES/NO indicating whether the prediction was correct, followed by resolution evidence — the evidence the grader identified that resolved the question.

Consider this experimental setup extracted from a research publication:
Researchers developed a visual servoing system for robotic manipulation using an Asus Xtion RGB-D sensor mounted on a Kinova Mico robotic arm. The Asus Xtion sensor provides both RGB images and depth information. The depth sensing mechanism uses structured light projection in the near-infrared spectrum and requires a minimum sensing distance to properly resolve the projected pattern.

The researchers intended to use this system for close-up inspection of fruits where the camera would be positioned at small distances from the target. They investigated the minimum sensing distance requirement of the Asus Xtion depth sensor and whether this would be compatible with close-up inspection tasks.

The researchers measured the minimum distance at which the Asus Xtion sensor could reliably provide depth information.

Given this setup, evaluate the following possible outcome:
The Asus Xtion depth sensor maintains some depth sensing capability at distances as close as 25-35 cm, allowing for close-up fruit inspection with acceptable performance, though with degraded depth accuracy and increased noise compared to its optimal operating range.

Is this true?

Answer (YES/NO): NO